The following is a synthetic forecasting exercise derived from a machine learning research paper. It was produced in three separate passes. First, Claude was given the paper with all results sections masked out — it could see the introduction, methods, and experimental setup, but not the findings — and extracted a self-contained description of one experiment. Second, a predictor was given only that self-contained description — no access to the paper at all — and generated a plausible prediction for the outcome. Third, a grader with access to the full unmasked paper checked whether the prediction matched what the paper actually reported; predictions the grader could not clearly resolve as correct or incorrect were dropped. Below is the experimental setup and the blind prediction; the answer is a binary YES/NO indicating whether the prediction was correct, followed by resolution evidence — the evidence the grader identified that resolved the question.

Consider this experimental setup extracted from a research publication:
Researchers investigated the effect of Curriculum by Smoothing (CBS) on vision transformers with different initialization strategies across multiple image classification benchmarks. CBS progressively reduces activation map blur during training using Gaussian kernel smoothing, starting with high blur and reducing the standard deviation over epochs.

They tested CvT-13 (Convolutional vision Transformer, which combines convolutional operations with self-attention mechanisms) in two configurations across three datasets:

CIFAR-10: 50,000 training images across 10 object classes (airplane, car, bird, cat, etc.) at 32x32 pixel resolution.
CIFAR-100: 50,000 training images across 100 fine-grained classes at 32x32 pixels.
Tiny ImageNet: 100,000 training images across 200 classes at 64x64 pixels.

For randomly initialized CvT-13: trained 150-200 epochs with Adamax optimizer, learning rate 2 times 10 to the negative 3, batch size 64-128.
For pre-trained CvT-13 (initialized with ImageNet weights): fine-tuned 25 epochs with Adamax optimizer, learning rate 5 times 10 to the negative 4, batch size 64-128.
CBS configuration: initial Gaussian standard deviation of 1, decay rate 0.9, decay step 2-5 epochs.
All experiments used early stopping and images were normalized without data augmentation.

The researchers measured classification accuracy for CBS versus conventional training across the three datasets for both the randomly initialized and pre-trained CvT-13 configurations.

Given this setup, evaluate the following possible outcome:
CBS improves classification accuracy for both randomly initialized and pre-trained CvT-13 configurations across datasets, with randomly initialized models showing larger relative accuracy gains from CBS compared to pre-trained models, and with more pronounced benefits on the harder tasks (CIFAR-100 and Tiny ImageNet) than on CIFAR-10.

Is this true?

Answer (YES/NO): NO